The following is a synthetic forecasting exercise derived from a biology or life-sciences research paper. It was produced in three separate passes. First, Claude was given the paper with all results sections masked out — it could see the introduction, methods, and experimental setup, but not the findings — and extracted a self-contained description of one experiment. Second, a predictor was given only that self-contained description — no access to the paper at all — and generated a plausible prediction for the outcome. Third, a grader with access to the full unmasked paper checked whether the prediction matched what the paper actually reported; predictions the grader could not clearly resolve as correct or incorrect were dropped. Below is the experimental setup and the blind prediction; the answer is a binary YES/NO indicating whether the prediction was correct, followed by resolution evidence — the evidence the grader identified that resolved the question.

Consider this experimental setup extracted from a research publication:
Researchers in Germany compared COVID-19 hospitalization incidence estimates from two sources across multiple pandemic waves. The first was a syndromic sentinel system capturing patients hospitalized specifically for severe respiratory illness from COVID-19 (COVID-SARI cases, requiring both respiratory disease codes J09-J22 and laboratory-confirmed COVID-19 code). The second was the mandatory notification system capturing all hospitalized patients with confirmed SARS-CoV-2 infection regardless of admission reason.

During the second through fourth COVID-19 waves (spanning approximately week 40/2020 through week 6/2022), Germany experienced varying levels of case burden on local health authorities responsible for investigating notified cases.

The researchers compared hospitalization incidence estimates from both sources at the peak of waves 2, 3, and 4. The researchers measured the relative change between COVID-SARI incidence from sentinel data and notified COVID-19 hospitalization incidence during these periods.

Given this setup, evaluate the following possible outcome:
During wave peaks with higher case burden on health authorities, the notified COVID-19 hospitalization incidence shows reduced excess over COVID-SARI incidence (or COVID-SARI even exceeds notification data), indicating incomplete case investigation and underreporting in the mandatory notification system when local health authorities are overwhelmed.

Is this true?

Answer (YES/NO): YES